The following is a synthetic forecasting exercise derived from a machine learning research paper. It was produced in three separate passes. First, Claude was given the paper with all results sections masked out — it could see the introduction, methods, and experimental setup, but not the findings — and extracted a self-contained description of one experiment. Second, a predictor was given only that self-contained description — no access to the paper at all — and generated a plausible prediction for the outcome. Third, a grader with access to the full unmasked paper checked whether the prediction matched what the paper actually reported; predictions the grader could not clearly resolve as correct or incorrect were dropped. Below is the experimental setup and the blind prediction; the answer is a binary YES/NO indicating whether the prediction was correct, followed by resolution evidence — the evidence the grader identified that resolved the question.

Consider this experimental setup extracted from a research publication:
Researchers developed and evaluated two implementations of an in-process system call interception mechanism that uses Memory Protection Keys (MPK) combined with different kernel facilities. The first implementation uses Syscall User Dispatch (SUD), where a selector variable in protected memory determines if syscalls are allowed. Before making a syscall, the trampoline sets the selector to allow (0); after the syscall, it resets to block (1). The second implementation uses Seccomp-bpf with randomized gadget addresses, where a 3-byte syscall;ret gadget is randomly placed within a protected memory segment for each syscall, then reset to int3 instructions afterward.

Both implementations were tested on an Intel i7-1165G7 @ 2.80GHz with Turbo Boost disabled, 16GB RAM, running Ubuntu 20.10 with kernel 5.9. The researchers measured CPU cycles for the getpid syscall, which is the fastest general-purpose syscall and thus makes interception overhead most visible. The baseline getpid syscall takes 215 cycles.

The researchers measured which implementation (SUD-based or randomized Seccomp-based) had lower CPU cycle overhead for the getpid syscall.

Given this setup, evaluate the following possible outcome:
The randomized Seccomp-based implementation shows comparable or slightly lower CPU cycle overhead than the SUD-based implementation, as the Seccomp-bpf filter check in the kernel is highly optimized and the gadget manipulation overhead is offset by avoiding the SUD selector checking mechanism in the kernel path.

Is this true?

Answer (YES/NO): NO